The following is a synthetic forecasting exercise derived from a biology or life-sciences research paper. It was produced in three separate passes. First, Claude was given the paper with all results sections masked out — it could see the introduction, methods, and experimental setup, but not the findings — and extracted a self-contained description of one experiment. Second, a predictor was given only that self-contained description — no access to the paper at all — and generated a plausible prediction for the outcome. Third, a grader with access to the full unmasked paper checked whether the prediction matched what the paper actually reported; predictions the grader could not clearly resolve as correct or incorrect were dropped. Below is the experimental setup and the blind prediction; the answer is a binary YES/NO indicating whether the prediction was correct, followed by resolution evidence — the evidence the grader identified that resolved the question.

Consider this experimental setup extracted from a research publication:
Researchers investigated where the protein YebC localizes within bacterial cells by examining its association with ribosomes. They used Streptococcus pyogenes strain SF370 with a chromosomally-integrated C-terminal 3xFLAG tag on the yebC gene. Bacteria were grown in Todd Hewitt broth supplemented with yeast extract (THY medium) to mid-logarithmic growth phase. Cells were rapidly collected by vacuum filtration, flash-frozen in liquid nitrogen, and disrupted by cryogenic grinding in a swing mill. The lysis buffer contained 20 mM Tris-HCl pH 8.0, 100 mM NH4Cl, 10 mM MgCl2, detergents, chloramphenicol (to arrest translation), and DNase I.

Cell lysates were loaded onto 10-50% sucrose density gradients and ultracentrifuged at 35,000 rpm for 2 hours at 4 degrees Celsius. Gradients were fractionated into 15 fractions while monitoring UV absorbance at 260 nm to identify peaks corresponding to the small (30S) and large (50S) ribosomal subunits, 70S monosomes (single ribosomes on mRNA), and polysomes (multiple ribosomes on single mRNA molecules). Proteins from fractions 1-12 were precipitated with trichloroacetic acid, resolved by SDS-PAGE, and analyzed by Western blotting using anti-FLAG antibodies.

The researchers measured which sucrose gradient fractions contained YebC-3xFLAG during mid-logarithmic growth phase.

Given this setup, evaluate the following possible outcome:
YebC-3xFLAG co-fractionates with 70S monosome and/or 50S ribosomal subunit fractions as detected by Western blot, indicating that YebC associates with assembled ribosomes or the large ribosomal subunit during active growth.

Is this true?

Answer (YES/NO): NO